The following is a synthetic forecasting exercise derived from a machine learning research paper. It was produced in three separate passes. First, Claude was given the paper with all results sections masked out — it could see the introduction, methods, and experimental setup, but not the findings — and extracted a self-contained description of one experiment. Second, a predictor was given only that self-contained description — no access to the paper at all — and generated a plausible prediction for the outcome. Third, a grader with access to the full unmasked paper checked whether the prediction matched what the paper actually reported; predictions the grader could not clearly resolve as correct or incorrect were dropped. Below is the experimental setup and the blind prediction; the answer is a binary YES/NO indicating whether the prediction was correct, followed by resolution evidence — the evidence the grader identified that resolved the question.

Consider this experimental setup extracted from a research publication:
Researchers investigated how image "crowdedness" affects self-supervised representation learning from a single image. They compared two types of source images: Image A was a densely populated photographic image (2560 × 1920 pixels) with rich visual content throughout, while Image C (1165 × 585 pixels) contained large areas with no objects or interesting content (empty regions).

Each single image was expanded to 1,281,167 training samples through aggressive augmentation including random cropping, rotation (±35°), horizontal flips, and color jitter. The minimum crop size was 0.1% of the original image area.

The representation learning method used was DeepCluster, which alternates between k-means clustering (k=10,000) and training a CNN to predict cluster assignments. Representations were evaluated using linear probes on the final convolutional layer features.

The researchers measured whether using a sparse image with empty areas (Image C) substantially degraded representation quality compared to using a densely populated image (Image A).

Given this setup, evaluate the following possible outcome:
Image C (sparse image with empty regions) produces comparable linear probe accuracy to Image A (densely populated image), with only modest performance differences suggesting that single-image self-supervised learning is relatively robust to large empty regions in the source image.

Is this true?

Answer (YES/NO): YES